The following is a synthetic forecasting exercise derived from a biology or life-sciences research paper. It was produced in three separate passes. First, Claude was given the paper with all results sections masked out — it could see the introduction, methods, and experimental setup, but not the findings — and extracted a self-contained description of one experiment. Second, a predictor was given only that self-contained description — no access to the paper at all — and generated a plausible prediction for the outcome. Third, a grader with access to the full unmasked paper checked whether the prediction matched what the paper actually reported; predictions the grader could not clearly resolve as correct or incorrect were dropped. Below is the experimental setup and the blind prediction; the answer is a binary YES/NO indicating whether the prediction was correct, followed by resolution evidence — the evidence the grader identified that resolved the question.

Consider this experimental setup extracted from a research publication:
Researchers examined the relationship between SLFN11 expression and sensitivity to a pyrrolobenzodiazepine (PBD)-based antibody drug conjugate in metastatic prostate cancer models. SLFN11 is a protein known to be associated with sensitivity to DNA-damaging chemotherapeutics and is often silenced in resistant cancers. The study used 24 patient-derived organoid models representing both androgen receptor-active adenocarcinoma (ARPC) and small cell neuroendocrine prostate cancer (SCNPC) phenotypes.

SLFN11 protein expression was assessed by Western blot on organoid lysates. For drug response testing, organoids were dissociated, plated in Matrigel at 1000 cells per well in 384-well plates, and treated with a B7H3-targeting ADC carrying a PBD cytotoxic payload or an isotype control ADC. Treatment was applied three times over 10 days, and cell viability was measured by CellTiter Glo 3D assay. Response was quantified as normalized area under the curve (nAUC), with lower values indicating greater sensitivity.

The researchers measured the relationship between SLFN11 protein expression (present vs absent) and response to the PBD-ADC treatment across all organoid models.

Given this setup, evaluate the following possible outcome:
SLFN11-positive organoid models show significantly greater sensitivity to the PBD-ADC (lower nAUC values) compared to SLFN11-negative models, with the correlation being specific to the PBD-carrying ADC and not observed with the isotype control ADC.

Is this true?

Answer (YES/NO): YES